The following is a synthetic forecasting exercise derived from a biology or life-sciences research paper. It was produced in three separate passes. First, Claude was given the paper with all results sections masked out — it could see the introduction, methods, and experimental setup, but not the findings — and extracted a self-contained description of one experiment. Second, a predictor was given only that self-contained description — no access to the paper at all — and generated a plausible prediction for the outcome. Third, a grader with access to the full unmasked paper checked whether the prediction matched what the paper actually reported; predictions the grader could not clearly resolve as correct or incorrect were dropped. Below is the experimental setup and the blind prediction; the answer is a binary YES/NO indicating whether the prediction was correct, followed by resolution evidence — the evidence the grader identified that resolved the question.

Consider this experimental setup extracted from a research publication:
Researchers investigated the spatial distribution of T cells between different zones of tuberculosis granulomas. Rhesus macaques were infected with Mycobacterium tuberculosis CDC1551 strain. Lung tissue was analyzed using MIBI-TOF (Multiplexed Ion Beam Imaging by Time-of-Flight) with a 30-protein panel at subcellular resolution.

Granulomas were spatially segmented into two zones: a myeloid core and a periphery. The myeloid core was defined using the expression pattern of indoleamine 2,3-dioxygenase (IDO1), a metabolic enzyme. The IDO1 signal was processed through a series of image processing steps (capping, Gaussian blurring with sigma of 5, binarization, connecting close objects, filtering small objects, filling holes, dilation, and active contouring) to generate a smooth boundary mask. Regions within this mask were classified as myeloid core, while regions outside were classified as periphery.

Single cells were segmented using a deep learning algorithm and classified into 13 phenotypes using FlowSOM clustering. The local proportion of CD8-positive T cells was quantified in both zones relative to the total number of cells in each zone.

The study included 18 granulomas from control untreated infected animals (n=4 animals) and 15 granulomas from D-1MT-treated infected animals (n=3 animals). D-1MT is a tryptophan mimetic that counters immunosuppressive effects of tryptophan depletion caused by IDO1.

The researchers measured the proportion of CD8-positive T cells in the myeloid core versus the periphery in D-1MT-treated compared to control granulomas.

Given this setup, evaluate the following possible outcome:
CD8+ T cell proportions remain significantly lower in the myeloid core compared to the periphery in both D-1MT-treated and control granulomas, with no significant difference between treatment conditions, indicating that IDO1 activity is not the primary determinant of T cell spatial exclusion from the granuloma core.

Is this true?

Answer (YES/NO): NO